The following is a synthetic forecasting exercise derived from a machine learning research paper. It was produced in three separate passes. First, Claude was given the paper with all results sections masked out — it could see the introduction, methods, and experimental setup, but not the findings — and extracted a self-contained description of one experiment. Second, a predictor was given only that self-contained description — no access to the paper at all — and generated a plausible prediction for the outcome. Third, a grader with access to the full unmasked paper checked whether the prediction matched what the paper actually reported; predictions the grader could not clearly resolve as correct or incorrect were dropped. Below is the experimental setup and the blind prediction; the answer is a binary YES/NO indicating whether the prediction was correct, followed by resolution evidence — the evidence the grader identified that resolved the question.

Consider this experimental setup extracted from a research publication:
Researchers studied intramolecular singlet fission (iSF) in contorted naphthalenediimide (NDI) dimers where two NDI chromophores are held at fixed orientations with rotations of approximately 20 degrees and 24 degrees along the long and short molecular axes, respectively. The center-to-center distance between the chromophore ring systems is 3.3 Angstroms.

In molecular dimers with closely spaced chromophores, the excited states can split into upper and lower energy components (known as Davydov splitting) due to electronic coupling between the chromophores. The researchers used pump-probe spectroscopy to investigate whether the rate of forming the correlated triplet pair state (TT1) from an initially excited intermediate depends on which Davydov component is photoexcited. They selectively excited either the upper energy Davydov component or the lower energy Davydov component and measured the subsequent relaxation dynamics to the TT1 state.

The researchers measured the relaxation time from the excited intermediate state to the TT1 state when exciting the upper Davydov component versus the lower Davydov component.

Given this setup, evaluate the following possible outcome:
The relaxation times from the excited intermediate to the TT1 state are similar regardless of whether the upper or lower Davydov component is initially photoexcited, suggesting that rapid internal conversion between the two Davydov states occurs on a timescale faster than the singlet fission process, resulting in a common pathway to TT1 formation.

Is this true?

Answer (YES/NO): NO